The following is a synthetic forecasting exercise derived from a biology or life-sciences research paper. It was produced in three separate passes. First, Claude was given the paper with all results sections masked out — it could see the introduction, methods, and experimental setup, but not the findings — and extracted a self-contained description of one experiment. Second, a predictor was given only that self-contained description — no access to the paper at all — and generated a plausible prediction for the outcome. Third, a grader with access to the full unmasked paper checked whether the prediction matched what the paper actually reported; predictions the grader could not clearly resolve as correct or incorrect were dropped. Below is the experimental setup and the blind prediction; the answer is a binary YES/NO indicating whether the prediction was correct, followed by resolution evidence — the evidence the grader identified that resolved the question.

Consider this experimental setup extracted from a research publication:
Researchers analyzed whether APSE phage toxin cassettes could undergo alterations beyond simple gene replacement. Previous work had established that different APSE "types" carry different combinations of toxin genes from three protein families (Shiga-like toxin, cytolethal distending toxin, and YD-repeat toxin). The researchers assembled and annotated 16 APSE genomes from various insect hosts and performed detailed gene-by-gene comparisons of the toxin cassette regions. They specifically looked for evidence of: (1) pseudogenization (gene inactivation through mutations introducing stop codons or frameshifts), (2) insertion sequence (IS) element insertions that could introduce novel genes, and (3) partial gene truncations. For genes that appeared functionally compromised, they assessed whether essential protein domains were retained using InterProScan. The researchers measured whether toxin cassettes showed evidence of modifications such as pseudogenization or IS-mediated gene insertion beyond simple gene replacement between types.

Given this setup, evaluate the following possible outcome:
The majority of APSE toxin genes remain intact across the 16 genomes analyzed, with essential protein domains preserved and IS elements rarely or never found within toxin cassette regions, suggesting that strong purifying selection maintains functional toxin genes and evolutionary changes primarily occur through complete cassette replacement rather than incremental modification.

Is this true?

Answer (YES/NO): NO